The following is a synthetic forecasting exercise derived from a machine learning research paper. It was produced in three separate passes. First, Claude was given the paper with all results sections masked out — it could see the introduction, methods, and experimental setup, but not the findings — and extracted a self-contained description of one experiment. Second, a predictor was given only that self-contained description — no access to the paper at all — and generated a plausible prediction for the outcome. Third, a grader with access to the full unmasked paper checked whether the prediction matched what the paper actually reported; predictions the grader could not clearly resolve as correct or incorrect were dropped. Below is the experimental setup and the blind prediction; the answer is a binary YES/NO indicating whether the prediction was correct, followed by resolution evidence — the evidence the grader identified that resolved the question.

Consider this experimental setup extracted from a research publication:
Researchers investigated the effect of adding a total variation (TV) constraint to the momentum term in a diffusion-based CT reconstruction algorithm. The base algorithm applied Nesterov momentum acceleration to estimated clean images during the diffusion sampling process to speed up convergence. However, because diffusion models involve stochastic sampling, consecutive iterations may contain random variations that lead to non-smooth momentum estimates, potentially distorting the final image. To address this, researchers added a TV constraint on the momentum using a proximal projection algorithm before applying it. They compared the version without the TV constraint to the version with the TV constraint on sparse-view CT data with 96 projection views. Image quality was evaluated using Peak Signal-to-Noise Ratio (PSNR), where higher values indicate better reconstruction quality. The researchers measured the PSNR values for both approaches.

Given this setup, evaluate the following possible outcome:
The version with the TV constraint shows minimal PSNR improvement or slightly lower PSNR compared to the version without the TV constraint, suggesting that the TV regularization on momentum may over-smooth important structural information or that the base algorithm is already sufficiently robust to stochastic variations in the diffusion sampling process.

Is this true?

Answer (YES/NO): NO